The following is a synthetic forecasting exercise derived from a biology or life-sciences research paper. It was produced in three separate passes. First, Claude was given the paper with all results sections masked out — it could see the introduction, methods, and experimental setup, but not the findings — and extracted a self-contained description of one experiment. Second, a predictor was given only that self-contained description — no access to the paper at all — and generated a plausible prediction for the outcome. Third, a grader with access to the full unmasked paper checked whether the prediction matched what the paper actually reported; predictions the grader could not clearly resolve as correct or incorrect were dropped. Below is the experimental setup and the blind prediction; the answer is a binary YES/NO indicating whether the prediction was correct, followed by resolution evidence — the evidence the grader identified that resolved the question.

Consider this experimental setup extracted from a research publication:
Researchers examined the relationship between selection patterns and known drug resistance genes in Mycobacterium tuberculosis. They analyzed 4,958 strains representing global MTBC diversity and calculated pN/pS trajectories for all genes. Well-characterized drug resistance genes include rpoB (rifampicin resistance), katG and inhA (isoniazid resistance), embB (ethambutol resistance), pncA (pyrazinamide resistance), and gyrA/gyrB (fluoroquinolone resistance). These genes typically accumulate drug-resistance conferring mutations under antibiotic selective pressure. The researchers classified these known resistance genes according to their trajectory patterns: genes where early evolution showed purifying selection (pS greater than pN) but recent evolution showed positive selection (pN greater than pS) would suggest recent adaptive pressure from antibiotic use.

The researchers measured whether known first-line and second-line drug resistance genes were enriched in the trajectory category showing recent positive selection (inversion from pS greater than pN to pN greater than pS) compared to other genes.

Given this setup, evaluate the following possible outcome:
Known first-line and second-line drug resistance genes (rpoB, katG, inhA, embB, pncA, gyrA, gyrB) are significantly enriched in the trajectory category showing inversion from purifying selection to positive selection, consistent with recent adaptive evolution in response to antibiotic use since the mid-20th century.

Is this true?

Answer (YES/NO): NO